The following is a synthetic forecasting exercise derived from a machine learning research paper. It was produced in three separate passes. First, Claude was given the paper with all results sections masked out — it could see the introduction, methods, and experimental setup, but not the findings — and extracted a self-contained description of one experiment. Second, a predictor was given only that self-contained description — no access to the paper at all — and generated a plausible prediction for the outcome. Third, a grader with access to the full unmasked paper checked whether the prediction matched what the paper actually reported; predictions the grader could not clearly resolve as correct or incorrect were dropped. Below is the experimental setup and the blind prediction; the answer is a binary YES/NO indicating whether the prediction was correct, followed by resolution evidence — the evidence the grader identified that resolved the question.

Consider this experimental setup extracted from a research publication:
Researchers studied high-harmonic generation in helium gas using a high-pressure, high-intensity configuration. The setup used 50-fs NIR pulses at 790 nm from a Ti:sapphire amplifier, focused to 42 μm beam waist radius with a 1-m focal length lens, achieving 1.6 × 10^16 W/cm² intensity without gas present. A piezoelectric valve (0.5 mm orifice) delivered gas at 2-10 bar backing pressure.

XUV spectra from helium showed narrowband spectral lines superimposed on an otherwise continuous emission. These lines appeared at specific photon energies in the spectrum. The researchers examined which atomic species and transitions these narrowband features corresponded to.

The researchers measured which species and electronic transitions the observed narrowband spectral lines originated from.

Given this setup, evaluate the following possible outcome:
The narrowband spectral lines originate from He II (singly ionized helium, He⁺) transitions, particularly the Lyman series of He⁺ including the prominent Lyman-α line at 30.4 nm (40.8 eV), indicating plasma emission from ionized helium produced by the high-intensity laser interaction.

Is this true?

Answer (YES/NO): NO